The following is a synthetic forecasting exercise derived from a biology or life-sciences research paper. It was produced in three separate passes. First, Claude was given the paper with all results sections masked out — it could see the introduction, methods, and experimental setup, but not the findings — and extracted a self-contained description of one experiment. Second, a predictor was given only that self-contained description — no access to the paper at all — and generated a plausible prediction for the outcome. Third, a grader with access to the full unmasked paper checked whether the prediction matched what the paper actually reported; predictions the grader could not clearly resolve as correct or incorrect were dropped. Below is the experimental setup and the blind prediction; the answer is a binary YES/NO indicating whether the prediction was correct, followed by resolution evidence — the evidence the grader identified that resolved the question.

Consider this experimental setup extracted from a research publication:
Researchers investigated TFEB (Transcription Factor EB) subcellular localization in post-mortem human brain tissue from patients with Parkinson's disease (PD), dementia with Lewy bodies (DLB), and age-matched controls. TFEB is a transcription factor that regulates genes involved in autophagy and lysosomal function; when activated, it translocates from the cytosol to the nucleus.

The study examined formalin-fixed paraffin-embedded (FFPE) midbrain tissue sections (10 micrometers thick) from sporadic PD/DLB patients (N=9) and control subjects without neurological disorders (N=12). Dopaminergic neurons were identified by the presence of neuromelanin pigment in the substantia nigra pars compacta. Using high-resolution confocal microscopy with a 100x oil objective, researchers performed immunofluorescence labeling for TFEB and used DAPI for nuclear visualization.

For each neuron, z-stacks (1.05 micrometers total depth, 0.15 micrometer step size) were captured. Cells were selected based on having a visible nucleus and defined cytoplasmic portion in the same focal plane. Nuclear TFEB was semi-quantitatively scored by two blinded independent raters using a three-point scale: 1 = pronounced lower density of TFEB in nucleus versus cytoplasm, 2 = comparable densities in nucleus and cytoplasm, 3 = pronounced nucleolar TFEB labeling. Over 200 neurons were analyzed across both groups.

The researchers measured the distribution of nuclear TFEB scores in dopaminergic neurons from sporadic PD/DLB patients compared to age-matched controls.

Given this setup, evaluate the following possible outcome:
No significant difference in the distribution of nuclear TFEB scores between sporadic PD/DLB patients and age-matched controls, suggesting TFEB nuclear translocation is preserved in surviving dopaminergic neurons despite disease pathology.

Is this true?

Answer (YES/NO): NO